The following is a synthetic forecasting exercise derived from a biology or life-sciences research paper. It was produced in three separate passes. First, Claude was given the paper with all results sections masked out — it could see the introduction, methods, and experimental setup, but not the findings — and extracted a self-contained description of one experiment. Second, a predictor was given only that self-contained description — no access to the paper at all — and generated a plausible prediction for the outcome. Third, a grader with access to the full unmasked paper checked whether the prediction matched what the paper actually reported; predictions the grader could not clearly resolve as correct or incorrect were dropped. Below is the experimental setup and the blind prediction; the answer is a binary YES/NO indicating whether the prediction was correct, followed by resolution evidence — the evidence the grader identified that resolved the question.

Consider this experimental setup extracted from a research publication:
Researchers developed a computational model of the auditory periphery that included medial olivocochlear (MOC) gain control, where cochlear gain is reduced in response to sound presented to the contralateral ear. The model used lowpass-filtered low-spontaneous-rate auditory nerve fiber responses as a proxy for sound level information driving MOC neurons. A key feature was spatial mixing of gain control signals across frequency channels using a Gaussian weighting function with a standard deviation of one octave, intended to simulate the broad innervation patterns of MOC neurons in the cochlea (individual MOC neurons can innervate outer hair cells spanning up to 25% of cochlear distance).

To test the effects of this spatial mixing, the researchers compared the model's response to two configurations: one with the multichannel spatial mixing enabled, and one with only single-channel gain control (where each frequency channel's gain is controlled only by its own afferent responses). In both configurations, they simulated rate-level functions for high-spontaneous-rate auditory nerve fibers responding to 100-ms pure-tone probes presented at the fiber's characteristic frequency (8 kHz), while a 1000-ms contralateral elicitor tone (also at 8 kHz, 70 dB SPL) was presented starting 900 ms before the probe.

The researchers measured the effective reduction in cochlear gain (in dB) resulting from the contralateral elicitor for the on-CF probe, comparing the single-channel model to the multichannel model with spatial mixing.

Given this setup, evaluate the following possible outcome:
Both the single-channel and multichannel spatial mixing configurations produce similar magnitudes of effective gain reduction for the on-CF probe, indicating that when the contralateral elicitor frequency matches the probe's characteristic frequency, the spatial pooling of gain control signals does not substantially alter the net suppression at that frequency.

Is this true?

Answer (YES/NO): NO